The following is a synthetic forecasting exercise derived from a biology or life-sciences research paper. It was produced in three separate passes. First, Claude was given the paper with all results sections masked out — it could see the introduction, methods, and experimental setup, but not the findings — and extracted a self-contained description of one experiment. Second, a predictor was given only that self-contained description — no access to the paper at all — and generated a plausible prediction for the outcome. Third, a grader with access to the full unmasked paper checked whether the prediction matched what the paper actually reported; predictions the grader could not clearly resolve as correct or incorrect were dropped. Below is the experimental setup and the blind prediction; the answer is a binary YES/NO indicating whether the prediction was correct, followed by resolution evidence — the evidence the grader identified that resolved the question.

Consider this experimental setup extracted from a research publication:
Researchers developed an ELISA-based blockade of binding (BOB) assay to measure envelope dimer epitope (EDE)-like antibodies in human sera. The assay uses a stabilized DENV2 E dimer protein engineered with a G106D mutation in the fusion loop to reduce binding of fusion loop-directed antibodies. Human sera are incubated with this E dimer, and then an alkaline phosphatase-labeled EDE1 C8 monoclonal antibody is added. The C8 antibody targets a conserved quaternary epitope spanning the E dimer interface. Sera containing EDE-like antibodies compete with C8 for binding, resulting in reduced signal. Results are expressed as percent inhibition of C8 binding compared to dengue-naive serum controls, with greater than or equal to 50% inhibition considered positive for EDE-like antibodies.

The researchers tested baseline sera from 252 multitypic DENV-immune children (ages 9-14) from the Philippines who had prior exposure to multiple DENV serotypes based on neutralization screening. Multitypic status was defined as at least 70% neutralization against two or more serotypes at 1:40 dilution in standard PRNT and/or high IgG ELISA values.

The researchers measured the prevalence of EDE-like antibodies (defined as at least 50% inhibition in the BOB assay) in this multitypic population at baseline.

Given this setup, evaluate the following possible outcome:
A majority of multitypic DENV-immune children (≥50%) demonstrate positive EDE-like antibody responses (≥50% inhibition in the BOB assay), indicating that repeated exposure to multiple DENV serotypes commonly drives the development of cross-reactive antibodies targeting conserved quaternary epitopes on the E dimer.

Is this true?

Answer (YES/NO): YES